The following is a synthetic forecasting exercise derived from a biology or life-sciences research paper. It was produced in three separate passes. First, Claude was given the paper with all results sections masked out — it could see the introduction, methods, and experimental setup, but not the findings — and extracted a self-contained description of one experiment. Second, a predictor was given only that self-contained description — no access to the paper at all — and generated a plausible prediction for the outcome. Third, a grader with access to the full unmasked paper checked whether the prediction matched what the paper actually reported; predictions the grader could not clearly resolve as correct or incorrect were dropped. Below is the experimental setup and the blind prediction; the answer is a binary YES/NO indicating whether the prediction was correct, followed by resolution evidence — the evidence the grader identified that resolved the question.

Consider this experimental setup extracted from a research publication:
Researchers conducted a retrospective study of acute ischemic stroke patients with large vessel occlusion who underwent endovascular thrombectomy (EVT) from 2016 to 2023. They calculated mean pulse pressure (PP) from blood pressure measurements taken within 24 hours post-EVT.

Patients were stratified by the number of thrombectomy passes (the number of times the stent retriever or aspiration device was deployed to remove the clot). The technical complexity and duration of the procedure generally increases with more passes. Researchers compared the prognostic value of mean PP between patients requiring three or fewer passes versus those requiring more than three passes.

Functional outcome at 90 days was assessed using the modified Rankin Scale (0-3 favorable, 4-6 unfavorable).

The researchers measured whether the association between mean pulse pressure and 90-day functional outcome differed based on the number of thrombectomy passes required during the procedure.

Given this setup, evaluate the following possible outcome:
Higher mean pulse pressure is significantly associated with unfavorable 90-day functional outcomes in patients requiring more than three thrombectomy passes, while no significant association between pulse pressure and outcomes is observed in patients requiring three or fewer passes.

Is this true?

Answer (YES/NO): NO